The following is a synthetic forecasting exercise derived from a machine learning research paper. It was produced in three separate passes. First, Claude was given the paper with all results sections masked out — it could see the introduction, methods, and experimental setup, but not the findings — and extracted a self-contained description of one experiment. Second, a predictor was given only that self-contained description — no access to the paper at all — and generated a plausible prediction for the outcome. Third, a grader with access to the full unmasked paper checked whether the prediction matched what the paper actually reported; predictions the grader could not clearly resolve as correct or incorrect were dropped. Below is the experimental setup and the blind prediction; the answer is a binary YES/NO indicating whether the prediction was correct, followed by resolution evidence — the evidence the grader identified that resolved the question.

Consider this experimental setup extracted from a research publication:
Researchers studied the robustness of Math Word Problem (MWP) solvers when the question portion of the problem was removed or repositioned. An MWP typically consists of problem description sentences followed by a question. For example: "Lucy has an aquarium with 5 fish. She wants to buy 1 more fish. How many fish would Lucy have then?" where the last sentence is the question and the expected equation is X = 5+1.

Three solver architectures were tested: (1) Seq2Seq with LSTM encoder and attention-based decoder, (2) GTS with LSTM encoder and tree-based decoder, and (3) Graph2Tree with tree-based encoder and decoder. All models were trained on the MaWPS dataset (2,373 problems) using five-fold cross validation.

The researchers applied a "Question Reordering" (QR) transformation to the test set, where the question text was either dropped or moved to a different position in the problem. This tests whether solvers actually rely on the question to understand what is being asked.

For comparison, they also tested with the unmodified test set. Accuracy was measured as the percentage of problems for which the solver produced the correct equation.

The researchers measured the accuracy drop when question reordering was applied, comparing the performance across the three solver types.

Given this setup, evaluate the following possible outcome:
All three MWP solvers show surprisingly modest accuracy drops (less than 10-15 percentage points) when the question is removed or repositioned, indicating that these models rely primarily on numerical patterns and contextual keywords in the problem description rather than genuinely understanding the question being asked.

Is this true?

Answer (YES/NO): YES